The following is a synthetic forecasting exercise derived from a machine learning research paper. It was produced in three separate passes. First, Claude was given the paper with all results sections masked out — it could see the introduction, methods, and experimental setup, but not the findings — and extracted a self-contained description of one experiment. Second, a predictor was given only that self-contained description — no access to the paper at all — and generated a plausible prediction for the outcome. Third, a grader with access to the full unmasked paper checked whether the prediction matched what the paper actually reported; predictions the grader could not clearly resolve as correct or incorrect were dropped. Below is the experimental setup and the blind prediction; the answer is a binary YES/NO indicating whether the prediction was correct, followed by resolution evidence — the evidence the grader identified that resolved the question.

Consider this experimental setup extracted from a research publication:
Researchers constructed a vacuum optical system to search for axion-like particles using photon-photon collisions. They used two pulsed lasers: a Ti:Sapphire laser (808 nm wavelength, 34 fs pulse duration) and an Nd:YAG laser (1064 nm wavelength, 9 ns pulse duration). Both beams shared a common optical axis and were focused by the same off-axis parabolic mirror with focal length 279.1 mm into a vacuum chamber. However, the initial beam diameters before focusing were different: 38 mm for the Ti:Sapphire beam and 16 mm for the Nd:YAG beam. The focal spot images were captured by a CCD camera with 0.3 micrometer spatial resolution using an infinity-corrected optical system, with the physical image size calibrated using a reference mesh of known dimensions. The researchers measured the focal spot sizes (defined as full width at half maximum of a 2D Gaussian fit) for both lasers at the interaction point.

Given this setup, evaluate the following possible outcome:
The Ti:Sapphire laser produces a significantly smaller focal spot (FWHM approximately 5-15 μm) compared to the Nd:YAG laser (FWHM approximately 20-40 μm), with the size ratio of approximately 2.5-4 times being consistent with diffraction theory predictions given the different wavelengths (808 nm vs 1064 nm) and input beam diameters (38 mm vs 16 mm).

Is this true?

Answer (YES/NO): YES